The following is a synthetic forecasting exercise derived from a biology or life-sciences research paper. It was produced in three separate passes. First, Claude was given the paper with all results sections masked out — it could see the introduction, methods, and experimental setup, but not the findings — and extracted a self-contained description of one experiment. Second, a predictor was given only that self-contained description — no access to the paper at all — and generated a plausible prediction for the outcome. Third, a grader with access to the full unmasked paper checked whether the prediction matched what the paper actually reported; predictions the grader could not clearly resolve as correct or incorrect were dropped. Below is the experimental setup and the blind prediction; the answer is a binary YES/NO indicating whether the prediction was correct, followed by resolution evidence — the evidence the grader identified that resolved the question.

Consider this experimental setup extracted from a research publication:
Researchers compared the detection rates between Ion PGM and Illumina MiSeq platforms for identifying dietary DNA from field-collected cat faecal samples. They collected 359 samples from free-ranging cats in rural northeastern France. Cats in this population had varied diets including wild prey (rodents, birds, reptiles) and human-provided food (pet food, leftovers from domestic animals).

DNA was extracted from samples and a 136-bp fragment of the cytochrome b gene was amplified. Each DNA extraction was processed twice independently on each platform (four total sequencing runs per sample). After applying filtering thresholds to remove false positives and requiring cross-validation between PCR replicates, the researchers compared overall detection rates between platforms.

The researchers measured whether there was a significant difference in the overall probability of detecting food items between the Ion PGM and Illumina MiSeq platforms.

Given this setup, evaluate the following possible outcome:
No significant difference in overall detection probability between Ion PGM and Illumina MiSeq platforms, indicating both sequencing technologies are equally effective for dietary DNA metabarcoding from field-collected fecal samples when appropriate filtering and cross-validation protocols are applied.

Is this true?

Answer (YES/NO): NO